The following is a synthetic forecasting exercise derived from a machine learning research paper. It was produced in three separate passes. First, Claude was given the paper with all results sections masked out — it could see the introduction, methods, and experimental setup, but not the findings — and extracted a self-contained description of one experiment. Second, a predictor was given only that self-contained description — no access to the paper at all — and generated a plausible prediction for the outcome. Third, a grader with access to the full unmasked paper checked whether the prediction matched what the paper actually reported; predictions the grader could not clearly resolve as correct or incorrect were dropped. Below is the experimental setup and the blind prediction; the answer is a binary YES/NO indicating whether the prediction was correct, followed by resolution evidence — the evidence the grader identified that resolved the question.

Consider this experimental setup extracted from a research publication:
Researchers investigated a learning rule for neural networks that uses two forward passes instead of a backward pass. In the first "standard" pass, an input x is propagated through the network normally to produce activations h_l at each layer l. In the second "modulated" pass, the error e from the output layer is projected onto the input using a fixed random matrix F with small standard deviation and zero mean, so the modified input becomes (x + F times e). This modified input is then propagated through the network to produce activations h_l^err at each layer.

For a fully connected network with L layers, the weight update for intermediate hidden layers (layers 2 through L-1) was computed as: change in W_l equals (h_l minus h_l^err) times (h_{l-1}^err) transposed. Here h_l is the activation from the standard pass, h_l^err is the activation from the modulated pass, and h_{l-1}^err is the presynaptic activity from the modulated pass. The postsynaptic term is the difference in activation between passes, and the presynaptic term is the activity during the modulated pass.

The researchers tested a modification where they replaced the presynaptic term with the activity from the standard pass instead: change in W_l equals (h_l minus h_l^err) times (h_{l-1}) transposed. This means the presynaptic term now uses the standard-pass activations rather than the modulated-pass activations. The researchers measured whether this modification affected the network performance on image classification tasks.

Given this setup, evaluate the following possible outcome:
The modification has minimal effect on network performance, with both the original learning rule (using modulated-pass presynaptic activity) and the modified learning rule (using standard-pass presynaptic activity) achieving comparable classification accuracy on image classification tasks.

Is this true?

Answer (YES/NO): YES